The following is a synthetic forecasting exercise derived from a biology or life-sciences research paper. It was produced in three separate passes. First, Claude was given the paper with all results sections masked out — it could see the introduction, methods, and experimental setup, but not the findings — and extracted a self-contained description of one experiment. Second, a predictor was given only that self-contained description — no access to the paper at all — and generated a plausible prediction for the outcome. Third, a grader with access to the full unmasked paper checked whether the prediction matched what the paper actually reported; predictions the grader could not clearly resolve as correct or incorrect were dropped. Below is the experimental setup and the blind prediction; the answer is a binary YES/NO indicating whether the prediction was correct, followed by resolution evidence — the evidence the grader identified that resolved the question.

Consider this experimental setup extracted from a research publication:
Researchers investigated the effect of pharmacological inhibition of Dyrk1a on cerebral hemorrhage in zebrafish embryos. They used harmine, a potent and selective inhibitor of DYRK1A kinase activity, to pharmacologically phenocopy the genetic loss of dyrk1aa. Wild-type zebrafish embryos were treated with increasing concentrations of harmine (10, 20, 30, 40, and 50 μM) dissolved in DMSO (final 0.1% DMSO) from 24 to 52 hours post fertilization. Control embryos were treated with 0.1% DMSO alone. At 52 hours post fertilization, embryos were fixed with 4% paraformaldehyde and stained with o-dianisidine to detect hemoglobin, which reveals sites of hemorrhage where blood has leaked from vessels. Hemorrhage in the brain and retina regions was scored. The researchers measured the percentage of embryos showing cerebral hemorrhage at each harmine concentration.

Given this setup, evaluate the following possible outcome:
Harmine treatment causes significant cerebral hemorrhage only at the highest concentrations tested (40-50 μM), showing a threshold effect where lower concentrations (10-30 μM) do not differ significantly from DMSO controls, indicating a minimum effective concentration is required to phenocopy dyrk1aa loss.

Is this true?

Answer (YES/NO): NO